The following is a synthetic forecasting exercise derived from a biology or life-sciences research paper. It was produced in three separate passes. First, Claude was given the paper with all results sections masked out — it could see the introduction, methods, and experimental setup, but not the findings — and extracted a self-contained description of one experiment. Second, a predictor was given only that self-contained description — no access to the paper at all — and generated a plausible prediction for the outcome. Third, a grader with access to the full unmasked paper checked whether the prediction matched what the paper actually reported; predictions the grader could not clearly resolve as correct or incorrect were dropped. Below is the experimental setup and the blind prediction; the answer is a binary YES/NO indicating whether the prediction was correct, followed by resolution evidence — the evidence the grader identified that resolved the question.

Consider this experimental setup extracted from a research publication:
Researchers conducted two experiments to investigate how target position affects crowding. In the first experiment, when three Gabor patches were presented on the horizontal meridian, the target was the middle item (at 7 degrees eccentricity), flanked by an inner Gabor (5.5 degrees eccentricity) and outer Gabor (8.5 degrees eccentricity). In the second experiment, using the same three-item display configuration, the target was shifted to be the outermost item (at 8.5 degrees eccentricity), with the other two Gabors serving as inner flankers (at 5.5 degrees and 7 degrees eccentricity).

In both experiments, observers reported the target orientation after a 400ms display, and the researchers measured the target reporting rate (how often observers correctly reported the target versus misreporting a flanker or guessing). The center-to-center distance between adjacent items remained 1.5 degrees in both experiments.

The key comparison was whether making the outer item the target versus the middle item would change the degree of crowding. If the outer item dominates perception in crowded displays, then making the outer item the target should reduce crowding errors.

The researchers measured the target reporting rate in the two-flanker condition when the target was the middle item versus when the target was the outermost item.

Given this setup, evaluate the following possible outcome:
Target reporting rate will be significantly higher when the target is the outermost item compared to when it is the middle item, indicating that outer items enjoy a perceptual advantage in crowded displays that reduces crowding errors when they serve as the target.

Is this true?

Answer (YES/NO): YES